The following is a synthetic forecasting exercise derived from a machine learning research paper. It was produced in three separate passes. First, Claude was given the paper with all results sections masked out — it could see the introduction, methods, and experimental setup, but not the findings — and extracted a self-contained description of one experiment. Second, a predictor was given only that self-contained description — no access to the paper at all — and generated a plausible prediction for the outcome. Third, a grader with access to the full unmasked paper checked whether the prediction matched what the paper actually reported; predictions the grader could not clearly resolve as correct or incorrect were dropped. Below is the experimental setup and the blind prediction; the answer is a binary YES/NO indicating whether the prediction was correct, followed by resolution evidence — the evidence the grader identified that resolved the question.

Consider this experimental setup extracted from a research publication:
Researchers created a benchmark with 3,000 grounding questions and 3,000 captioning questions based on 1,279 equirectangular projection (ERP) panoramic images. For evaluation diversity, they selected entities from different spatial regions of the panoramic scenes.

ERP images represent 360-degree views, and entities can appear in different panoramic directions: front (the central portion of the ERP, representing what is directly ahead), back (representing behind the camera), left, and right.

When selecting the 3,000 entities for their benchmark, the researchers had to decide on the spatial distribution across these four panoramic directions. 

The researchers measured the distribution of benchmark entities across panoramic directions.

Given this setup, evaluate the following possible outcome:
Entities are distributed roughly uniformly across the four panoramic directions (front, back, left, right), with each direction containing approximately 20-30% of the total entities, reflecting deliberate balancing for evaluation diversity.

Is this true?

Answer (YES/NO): YES